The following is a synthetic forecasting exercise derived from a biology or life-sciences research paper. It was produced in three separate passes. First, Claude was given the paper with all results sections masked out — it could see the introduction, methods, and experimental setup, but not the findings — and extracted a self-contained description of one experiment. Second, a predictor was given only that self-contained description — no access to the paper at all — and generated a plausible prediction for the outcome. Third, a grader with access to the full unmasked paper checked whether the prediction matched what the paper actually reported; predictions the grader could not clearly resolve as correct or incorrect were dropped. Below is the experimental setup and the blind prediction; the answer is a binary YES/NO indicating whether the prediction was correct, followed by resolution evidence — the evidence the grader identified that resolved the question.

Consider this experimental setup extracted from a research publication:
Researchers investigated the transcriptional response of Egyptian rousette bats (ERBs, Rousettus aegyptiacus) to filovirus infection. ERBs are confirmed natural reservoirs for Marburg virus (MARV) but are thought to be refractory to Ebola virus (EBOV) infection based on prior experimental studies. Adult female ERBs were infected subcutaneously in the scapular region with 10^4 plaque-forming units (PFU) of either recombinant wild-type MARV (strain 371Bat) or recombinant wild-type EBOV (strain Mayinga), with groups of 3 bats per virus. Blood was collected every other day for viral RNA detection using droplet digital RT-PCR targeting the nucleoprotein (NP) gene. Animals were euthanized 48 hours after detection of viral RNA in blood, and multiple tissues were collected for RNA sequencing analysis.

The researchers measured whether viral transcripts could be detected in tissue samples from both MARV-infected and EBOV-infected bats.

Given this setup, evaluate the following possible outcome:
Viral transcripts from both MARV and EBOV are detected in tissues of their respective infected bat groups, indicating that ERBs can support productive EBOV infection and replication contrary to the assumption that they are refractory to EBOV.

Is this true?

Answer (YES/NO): YES